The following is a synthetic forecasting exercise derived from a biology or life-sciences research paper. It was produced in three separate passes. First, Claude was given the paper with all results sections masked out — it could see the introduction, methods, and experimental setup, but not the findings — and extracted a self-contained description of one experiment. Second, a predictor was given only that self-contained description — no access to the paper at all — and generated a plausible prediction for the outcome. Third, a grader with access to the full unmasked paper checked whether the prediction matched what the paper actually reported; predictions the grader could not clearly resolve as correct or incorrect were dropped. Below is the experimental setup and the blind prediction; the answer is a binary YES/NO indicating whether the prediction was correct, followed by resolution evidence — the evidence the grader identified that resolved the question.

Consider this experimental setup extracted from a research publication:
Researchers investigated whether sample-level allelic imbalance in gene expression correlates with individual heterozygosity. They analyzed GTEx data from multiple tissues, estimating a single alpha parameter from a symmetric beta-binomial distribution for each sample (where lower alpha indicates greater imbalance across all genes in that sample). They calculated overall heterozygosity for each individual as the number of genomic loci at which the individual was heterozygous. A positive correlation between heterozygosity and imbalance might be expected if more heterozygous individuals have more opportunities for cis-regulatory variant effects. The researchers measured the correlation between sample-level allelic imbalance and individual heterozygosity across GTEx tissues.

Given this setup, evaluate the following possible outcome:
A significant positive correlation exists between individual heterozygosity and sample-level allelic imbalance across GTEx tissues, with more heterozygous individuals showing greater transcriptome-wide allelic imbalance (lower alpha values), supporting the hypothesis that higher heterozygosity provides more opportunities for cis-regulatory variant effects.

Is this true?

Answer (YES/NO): NO